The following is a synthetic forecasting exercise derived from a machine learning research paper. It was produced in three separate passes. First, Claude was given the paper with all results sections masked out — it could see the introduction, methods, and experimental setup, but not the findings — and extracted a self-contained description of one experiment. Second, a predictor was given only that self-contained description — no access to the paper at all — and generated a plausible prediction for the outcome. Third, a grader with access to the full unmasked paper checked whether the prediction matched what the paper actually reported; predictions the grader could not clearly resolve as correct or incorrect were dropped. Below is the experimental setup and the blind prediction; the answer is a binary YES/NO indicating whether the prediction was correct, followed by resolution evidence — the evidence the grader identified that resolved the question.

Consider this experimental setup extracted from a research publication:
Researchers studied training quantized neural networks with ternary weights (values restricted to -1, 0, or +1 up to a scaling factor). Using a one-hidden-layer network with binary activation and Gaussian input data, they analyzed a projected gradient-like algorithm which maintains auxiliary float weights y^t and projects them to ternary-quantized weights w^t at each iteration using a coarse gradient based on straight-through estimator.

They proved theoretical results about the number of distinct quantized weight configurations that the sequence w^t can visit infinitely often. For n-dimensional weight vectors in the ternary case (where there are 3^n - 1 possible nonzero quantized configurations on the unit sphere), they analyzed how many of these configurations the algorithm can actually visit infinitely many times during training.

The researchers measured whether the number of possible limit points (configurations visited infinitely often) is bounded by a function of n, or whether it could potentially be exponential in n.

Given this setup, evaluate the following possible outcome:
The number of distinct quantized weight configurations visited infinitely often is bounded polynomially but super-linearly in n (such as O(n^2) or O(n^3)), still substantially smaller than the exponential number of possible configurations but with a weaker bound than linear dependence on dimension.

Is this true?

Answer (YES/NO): NO